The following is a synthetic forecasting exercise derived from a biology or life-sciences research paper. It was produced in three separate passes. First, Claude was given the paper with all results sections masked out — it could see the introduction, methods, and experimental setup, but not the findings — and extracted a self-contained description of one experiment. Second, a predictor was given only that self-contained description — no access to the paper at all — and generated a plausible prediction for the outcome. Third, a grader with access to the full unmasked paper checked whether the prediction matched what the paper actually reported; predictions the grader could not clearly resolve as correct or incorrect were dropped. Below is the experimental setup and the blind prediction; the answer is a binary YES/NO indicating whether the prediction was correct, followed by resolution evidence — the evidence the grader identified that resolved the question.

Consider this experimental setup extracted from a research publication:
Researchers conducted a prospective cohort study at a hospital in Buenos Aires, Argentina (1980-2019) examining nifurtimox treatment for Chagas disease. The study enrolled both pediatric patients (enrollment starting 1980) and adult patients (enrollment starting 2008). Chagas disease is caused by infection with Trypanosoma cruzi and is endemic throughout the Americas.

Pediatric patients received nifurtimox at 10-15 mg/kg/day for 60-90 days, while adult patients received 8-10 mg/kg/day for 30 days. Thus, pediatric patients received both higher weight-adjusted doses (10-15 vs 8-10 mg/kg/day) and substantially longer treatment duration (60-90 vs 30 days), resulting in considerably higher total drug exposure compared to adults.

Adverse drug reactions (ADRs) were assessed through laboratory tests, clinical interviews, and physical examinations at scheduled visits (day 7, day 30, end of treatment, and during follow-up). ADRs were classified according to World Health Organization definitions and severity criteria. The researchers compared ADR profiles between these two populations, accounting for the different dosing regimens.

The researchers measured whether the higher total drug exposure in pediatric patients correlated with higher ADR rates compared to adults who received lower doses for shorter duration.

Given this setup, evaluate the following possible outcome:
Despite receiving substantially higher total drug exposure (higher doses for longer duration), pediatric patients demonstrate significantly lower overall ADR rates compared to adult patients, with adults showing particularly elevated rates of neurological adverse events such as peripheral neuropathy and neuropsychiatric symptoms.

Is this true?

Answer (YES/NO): NO